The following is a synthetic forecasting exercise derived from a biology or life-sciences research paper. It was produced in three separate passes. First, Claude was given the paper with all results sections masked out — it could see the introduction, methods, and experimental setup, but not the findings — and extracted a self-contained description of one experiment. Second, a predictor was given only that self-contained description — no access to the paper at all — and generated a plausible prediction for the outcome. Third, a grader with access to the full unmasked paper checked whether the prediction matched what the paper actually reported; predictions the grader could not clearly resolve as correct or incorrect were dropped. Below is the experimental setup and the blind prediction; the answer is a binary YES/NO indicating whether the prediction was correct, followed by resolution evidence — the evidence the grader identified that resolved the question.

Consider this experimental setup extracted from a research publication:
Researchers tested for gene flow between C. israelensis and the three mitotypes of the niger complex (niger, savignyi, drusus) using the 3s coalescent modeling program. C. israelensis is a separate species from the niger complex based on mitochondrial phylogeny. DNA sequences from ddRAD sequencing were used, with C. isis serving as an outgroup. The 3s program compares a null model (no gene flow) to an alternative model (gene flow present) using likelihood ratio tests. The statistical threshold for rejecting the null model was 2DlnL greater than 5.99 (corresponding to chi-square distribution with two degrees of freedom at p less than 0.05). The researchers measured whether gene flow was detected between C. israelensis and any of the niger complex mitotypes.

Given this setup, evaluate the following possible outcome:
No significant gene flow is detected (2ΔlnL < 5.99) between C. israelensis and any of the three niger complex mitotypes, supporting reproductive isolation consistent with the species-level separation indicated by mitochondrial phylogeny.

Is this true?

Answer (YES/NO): YES